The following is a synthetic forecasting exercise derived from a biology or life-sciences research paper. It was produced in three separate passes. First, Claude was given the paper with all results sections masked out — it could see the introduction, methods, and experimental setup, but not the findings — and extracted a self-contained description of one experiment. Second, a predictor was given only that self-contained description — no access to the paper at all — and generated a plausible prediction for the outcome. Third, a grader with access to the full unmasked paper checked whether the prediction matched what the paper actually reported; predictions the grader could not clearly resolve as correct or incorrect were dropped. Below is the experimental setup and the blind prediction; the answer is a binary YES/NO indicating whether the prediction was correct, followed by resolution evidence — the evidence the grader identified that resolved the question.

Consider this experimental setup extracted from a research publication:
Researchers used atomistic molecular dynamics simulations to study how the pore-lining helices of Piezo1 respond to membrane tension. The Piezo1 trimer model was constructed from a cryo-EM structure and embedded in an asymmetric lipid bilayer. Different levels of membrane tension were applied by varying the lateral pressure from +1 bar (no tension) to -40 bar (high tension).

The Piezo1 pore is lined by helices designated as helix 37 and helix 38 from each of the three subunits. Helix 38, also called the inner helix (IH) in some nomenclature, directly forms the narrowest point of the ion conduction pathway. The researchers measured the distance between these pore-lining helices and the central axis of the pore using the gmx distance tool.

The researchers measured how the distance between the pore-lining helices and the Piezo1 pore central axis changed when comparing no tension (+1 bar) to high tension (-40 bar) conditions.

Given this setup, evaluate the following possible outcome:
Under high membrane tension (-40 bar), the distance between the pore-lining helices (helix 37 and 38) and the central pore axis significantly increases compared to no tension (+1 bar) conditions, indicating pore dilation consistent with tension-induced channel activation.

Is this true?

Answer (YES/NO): YES